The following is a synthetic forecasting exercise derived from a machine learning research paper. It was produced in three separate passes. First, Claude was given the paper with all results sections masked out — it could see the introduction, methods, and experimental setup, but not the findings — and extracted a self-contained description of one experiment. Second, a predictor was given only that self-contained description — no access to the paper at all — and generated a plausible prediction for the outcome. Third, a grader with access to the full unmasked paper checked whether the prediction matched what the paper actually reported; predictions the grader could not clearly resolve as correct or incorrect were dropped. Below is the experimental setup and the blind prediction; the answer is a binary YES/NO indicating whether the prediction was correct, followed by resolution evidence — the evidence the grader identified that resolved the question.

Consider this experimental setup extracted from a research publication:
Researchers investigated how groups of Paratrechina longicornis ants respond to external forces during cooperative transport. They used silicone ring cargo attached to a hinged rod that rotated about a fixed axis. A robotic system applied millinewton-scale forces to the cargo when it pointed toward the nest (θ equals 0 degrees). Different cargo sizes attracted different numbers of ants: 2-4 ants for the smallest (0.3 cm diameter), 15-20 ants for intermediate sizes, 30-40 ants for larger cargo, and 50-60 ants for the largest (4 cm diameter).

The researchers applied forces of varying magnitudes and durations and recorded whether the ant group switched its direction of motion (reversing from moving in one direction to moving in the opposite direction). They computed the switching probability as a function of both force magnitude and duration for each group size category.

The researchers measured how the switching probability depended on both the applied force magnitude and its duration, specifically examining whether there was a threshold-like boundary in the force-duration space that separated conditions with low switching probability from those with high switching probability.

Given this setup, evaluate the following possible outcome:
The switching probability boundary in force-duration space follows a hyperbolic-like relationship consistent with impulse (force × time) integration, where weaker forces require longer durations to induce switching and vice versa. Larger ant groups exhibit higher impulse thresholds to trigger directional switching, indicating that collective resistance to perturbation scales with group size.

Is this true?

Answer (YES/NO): NO